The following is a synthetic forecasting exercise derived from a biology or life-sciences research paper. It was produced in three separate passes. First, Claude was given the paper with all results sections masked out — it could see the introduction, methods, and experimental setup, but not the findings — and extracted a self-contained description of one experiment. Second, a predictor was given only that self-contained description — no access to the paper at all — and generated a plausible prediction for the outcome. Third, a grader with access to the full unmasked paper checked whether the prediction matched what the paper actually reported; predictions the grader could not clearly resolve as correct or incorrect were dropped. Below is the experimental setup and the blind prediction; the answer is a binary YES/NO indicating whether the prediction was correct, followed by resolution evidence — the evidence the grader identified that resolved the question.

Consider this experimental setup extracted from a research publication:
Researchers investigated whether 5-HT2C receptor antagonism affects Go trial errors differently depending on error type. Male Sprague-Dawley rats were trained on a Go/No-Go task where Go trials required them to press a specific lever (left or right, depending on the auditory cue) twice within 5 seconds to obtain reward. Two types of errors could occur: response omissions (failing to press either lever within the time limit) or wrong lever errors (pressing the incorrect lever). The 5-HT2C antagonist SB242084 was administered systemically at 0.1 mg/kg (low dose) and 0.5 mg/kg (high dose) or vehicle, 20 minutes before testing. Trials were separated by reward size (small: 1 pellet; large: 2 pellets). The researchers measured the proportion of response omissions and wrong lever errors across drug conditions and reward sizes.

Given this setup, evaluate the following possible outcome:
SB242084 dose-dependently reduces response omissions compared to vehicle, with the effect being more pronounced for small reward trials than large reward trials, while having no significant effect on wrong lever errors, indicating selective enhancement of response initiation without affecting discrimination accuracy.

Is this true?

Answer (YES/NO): NO